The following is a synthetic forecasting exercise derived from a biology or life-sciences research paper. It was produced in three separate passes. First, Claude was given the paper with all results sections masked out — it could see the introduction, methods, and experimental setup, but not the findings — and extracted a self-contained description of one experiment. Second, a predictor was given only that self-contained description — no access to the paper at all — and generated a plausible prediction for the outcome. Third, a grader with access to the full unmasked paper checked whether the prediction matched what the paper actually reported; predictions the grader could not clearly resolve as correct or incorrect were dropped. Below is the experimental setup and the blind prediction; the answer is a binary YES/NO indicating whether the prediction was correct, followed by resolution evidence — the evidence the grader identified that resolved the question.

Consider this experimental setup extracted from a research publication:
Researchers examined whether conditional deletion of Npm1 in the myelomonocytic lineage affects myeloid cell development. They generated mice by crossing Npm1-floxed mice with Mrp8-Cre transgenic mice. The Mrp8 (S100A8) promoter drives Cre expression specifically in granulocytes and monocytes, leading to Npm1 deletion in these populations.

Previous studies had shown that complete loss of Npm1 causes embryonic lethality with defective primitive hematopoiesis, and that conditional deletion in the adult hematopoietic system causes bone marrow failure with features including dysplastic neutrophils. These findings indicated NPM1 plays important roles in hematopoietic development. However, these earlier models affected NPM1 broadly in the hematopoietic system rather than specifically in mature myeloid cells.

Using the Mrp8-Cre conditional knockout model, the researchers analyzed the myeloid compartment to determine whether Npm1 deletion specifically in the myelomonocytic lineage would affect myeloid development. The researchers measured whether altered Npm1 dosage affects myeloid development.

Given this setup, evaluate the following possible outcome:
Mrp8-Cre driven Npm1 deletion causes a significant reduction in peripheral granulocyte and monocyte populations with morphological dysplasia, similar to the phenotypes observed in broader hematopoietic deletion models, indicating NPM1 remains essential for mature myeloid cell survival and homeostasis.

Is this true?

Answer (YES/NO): NO